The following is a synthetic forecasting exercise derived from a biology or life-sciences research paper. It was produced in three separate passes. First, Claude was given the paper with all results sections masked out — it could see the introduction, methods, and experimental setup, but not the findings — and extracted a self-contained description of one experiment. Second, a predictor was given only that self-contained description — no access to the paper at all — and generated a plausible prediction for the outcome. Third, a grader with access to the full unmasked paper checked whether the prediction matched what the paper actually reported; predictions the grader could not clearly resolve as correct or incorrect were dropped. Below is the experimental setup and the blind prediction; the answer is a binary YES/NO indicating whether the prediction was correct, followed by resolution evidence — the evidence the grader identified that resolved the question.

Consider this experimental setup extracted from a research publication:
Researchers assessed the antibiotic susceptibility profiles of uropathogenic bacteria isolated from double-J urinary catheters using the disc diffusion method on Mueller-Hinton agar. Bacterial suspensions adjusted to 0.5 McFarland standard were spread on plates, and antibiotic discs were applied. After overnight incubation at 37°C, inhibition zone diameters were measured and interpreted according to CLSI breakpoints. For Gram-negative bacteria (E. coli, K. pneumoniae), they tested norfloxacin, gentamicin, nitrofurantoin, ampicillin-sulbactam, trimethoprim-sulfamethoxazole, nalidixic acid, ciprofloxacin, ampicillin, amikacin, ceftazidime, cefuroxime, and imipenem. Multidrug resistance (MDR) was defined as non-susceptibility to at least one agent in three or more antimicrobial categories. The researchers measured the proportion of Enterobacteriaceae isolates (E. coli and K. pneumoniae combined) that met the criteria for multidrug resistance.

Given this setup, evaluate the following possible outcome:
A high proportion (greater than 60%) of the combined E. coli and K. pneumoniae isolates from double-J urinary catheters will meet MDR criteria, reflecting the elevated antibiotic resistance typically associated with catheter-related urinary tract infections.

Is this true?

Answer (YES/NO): YES